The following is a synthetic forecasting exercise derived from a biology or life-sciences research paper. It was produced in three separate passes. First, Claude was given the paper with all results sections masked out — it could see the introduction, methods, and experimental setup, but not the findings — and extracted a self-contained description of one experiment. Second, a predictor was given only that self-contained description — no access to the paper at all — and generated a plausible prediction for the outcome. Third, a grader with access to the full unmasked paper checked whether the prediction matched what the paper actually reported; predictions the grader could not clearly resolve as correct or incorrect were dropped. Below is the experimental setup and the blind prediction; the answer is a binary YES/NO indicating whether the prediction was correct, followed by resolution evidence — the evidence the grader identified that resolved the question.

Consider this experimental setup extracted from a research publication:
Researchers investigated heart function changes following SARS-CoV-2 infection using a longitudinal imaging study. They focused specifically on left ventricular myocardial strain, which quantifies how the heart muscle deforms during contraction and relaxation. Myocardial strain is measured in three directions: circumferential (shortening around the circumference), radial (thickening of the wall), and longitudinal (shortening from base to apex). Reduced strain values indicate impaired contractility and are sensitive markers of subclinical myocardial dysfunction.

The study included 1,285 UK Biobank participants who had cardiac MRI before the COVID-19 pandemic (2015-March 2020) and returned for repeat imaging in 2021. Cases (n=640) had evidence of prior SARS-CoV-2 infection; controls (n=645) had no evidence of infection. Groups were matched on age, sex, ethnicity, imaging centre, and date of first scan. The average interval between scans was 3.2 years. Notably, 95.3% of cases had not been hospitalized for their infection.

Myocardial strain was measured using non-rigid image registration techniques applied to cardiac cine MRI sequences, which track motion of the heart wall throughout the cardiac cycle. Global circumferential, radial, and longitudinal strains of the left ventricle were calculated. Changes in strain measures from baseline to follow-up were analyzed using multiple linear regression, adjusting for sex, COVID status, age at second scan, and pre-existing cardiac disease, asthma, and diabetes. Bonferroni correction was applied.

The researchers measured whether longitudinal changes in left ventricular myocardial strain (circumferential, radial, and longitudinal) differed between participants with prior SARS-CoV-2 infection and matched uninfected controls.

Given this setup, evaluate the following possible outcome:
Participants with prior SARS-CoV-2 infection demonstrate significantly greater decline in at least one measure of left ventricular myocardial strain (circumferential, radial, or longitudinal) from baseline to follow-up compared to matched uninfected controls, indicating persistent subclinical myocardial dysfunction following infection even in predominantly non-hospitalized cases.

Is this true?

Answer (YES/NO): NO